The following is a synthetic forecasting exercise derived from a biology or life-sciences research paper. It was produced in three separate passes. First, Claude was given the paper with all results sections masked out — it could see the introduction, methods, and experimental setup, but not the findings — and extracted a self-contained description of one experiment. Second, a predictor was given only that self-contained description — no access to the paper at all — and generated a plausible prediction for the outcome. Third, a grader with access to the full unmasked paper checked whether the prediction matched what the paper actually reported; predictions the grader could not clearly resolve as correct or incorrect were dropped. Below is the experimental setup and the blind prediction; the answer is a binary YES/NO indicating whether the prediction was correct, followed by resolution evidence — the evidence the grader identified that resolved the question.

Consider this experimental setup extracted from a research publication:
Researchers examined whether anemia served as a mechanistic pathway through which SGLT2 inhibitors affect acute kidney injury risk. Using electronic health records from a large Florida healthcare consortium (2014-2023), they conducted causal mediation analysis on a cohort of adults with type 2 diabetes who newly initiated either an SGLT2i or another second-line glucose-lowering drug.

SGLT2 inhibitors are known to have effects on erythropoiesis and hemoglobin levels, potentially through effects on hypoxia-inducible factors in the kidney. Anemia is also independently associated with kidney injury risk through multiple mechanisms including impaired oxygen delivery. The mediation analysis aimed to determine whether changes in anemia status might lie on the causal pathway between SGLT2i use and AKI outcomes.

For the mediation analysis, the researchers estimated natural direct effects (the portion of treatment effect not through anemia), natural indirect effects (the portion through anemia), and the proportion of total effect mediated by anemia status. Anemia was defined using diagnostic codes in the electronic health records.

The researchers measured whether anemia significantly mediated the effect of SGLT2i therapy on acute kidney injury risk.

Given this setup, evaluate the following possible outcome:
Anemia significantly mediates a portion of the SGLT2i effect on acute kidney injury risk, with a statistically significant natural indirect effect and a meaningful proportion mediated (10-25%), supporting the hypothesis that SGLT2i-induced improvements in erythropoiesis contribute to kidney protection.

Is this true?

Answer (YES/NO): NO